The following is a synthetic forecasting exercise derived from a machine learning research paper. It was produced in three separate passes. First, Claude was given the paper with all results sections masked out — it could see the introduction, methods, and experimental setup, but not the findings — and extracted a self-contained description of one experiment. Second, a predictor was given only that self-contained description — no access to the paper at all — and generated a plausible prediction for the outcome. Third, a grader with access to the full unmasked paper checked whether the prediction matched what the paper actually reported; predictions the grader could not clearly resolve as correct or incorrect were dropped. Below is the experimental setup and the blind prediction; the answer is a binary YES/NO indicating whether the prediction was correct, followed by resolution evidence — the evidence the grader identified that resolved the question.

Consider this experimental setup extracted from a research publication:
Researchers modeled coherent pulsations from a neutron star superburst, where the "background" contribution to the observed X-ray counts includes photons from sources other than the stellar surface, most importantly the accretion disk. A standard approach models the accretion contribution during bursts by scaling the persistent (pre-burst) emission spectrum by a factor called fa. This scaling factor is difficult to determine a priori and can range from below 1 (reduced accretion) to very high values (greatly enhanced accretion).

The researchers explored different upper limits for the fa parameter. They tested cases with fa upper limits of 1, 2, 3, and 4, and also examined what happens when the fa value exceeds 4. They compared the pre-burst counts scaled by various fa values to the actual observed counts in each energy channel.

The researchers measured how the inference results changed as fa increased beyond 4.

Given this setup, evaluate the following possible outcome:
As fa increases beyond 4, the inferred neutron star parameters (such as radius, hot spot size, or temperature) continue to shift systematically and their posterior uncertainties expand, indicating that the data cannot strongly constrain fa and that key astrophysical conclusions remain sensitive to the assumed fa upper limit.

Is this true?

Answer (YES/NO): NO